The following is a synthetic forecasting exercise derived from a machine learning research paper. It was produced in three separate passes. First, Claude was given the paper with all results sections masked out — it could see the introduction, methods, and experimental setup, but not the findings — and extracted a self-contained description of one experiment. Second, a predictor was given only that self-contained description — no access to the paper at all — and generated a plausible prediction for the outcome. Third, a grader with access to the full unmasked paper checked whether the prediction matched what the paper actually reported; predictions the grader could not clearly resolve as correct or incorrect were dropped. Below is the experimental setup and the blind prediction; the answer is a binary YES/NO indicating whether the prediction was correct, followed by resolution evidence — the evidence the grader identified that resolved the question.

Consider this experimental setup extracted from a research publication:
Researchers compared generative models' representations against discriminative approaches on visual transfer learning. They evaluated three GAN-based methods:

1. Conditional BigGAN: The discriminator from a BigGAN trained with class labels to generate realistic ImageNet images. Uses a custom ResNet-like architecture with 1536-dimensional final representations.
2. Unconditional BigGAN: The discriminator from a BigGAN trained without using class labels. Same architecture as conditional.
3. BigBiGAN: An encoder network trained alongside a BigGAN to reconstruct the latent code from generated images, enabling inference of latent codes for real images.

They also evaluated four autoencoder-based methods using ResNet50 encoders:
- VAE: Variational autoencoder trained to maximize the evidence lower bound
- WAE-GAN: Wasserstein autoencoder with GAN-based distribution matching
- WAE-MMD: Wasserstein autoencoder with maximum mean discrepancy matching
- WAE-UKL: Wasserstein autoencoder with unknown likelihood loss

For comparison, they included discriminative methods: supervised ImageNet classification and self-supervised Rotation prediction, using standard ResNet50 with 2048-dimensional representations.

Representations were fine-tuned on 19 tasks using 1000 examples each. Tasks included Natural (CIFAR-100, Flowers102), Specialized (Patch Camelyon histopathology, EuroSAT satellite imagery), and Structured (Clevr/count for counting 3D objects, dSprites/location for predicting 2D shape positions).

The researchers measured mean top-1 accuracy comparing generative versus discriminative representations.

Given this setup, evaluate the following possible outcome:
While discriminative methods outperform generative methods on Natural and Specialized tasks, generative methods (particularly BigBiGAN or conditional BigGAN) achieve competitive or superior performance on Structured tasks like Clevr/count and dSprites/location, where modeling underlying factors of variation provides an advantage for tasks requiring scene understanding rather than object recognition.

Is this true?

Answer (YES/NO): NO